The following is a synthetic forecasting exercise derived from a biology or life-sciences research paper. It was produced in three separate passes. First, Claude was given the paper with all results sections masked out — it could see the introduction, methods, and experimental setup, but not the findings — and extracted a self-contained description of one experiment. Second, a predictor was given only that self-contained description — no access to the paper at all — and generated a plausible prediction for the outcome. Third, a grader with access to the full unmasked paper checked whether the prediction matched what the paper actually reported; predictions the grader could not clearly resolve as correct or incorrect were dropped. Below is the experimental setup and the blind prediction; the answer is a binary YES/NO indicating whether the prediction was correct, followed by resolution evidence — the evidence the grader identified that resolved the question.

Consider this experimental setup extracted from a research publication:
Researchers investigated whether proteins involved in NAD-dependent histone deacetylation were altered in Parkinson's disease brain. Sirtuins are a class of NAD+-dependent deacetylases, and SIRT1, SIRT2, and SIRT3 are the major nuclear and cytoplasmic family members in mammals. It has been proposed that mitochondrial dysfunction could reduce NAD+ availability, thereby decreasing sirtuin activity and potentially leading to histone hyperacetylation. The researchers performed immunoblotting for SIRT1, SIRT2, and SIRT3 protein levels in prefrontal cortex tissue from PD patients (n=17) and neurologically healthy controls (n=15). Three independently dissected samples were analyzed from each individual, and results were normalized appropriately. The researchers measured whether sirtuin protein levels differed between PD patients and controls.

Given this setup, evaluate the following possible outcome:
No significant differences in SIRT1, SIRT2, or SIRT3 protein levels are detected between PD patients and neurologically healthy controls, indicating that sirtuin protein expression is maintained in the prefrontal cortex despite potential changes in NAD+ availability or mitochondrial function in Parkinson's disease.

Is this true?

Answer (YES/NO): NO